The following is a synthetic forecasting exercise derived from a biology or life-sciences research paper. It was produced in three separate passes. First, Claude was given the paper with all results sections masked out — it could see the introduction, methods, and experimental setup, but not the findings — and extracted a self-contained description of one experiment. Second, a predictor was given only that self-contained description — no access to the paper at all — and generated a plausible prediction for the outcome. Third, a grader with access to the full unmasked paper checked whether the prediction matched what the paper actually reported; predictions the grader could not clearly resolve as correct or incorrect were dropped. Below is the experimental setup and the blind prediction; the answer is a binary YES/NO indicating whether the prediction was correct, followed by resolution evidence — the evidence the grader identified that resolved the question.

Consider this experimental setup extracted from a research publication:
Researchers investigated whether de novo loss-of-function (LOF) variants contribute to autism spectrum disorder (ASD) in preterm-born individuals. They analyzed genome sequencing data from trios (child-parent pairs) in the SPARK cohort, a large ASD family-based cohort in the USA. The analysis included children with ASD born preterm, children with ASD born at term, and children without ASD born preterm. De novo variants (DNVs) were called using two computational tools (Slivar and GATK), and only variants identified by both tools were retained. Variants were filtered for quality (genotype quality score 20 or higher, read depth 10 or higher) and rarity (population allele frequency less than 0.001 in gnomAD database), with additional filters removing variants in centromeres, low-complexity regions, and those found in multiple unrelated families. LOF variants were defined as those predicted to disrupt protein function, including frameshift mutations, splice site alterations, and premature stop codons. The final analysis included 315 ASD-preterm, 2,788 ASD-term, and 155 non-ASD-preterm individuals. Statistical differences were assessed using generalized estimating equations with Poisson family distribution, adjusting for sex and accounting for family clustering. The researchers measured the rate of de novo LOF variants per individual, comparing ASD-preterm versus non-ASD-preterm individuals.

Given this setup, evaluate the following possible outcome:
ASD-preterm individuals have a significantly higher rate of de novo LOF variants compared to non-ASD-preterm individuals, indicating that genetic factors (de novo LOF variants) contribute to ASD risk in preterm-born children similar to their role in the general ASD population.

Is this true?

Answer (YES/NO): NO